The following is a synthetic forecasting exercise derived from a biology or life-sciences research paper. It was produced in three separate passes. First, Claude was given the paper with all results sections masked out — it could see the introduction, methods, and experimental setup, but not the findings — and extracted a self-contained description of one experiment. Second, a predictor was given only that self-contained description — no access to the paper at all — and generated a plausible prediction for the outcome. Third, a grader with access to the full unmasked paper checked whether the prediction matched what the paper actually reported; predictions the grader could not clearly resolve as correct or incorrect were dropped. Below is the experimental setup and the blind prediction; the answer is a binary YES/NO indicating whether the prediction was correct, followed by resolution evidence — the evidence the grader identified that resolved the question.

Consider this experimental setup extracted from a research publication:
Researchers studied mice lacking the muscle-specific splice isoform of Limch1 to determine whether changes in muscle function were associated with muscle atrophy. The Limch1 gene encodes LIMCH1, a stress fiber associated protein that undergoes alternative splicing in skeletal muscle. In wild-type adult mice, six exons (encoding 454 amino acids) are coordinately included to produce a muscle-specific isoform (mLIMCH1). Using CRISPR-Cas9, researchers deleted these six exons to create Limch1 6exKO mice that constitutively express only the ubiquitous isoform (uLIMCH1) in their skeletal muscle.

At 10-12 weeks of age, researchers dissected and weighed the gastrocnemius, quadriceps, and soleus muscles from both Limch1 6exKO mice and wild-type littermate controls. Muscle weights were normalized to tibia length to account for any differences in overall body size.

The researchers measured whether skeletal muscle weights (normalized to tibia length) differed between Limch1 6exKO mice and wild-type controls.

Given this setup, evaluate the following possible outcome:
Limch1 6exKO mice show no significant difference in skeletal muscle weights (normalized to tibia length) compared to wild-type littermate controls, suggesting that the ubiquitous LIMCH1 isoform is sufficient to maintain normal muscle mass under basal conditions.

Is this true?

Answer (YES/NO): YES